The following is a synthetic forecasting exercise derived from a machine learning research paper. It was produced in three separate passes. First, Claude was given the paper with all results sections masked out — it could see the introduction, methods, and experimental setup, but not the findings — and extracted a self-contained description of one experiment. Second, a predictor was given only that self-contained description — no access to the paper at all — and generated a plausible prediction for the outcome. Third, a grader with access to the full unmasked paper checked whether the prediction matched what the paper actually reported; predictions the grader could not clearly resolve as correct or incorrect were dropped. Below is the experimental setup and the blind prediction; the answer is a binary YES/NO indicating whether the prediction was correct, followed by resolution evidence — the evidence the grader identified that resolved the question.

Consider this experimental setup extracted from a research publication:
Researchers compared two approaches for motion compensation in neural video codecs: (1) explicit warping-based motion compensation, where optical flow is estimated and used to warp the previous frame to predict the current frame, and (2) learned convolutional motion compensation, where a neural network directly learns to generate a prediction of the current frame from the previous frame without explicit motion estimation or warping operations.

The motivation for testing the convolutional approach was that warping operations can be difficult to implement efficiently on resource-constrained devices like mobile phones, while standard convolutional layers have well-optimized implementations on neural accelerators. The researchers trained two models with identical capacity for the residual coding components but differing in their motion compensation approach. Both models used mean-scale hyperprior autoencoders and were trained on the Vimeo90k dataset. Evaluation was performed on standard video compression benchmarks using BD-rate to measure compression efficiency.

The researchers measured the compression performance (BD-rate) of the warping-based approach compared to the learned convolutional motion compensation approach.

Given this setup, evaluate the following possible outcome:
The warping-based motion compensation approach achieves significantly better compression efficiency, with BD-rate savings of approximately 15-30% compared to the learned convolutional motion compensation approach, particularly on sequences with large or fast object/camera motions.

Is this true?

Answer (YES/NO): NO